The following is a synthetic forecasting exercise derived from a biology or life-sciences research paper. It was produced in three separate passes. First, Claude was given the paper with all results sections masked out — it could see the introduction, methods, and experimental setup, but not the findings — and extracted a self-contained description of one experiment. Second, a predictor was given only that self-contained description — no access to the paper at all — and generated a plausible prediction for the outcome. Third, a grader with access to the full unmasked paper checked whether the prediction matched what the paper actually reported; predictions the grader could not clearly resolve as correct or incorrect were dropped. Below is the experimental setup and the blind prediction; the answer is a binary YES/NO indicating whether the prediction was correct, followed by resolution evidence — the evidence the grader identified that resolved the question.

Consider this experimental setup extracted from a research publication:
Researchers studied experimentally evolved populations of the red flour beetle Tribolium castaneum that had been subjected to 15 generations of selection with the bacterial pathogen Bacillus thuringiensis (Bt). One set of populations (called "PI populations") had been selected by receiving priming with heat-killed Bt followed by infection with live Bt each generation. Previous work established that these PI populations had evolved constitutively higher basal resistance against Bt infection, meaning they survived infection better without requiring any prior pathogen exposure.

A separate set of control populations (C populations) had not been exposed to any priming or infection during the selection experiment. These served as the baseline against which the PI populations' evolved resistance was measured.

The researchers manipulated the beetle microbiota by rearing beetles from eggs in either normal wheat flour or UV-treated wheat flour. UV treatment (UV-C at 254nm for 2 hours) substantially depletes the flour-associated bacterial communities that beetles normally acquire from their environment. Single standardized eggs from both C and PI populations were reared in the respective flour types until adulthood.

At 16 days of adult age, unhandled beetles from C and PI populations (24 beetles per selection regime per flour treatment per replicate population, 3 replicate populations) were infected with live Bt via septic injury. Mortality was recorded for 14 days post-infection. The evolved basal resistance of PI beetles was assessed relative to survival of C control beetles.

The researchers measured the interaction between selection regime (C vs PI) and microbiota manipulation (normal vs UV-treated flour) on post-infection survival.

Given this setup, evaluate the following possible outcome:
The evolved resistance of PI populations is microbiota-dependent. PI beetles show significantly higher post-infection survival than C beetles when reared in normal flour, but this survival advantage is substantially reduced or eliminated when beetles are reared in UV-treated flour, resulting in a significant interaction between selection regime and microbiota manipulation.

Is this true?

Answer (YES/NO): NO